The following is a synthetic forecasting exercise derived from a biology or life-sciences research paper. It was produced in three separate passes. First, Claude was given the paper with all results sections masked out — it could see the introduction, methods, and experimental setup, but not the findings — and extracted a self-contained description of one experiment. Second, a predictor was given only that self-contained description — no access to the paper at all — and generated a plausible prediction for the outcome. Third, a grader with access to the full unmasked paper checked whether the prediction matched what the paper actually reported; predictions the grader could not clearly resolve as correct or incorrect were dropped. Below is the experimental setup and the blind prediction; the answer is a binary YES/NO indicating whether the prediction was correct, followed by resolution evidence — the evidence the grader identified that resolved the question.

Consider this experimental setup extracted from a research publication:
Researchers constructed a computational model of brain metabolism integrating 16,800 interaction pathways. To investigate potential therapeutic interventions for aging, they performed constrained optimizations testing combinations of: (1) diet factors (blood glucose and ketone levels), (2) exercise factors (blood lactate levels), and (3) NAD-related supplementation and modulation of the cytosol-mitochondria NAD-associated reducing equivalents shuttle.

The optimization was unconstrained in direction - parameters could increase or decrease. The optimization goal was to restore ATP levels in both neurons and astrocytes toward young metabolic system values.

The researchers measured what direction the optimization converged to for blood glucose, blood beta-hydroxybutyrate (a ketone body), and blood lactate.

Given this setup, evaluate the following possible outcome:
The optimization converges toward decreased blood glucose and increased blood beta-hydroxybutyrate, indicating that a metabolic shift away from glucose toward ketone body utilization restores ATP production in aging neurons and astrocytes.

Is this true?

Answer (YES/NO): YES